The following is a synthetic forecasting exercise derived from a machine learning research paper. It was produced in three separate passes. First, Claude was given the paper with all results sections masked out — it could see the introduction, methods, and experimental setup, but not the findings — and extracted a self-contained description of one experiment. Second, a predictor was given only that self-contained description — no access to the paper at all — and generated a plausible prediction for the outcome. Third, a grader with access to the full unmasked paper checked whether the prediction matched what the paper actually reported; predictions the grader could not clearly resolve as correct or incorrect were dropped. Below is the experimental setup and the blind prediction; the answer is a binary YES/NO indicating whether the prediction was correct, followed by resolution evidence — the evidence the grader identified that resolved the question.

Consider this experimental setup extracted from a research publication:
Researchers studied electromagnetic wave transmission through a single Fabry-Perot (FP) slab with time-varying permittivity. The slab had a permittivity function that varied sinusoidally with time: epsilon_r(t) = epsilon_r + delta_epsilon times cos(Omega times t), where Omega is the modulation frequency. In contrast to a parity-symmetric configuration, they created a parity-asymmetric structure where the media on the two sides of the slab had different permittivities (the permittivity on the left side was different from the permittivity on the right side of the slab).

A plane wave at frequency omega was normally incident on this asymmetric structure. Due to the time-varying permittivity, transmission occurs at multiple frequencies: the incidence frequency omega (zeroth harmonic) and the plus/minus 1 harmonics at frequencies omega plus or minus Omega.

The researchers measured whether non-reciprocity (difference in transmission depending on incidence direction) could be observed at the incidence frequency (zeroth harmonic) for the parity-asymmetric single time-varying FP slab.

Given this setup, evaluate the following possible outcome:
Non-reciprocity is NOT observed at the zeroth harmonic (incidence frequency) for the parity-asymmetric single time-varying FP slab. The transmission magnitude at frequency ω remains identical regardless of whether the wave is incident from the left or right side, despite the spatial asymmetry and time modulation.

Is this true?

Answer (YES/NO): YES